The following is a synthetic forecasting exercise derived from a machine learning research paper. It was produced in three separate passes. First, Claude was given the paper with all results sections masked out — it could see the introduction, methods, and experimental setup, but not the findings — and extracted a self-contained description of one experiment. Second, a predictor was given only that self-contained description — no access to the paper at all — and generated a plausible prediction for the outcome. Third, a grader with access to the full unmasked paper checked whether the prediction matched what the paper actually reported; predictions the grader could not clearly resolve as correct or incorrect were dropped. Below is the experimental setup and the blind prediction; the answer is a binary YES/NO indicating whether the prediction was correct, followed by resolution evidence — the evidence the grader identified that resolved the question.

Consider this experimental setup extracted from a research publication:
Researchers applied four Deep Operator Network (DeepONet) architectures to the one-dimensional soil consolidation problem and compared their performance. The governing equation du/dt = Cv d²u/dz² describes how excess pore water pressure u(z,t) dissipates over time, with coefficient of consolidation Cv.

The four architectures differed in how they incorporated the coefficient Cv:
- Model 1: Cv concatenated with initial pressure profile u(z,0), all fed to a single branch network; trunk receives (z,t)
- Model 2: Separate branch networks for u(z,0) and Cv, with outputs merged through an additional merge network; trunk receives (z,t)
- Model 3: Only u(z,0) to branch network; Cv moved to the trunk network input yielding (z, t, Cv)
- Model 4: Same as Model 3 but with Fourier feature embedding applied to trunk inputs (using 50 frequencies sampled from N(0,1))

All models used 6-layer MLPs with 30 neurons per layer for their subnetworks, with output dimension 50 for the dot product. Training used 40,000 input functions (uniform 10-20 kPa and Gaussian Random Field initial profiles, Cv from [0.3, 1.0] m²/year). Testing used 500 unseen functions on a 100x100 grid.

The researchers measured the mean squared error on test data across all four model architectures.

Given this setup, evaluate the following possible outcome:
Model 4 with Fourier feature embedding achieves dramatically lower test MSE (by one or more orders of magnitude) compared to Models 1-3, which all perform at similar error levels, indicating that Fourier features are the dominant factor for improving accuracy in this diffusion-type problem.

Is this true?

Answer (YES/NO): NO